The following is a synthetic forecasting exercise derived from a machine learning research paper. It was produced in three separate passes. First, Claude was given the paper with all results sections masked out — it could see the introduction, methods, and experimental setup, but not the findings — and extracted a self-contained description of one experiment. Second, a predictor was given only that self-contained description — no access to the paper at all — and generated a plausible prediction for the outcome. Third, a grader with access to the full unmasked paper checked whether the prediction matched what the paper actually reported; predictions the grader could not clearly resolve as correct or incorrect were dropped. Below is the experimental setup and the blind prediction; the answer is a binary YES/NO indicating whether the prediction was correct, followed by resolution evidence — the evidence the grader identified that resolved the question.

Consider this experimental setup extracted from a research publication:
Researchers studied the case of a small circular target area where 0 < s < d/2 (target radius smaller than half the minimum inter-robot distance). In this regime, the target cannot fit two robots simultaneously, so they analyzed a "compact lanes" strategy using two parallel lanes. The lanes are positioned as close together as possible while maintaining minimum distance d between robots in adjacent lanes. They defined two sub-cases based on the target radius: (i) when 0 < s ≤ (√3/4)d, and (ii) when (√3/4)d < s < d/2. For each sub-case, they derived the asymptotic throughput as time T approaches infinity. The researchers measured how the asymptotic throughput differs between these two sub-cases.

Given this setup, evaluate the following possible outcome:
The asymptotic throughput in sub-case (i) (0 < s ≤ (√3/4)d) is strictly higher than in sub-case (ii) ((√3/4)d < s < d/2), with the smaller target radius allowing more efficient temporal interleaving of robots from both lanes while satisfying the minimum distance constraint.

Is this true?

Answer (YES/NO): NO